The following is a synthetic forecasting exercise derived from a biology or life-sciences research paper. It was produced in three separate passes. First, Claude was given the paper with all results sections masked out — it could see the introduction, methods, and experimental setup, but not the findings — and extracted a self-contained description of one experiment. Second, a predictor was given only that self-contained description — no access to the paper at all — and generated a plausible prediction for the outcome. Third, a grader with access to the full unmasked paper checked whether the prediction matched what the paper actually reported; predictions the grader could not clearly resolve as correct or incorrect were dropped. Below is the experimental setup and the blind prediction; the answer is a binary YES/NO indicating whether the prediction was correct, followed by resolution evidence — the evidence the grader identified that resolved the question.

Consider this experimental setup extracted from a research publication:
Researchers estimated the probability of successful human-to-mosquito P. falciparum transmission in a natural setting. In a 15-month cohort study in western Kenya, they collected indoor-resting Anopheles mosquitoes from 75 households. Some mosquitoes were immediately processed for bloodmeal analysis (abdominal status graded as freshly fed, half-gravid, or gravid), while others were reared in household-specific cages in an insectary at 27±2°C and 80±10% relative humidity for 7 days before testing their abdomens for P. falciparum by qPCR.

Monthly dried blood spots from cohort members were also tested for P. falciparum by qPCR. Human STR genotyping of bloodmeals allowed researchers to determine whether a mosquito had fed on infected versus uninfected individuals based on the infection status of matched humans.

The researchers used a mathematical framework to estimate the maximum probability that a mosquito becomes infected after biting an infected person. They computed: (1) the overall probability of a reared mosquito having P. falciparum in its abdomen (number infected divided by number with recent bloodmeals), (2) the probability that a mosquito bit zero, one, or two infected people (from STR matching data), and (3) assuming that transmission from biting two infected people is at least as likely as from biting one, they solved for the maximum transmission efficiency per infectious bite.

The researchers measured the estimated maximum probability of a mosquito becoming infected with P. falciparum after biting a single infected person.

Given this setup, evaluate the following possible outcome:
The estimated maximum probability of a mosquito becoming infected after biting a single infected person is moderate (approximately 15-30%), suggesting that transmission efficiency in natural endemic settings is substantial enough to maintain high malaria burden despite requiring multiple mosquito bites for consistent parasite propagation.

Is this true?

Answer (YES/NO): YES